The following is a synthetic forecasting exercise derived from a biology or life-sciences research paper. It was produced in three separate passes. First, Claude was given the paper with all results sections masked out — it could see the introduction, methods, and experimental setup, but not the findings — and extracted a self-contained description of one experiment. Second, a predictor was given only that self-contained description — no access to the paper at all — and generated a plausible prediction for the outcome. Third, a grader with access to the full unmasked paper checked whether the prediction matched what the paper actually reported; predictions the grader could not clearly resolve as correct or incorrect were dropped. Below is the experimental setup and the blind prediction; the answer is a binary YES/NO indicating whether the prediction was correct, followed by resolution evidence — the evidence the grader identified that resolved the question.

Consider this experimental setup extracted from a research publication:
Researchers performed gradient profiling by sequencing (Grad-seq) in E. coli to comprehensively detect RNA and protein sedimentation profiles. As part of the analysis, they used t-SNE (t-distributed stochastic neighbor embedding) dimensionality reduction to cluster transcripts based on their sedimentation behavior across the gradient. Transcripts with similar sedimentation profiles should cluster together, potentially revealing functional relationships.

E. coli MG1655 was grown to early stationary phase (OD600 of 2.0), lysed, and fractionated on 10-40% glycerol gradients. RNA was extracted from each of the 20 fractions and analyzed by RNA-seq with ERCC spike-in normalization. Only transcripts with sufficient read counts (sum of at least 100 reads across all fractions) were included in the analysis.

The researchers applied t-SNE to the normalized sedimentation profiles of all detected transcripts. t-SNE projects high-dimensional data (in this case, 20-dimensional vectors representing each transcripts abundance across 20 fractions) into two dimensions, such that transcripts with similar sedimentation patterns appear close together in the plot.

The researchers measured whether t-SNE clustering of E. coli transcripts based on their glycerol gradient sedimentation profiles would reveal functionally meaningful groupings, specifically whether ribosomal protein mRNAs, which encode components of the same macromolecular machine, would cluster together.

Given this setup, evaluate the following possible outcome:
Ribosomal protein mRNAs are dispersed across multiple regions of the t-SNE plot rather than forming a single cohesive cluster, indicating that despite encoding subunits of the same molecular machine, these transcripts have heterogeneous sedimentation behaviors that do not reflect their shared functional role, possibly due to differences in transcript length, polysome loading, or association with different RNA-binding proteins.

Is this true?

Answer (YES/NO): YES